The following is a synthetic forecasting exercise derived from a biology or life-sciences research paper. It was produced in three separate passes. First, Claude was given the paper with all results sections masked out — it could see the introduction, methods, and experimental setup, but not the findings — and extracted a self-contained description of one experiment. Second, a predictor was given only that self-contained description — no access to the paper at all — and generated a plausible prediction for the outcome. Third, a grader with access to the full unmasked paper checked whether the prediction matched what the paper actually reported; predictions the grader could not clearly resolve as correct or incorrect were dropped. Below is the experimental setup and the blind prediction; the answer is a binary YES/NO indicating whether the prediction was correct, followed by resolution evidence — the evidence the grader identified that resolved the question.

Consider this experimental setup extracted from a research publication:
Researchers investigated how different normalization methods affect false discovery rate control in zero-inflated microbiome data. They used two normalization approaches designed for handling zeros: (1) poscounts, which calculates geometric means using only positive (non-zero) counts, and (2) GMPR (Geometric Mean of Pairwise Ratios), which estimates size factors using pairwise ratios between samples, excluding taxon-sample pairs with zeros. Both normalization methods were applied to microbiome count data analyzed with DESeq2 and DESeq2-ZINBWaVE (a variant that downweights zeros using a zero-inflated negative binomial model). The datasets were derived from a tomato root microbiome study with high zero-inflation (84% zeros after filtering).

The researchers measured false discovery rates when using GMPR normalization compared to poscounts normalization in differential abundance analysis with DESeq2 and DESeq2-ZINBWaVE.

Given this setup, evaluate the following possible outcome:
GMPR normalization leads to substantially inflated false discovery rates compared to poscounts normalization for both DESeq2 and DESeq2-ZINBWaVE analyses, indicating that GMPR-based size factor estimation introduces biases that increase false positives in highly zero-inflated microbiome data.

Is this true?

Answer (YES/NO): NO